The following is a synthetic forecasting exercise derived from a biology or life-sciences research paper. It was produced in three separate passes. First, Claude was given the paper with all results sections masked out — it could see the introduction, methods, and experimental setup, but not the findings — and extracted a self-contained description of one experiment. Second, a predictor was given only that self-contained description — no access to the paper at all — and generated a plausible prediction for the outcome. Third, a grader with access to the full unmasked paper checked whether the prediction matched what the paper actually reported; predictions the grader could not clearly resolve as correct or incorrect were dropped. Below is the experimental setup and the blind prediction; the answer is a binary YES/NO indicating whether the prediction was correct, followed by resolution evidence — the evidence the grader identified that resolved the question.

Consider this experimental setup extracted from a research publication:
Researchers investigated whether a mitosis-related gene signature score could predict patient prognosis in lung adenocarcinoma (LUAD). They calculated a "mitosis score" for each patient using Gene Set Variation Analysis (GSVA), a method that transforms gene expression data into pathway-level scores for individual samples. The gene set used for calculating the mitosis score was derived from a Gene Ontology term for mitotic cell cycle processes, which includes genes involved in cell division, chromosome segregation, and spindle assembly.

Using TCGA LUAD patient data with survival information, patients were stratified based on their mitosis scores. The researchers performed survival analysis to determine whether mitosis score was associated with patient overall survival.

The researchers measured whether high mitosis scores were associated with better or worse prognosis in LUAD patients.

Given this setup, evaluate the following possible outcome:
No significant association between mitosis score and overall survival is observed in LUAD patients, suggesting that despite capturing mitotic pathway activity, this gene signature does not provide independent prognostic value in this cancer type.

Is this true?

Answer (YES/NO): NO